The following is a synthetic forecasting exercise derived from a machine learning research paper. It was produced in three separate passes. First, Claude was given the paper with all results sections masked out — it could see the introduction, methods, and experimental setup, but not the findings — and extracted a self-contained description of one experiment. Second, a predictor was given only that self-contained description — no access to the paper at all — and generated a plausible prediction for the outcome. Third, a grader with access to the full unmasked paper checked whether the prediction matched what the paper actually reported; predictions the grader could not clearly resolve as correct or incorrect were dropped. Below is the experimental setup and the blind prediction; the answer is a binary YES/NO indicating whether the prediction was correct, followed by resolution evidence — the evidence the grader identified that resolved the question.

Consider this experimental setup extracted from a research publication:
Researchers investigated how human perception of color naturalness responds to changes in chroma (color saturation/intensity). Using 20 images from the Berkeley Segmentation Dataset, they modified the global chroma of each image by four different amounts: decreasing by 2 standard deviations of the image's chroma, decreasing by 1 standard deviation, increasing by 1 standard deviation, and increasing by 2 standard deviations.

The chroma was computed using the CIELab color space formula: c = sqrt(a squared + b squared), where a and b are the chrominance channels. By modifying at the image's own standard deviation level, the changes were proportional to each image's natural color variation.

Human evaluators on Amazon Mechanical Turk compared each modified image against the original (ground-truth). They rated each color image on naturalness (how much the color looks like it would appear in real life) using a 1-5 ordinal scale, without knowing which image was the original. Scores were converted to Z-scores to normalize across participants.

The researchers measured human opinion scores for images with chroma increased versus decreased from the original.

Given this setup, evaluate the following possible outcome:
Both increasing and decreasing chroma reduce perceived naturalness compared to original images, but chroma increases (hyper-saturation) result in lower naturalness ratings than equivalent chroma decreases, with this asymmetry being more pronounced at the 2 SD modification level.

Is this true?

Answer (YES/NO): NO